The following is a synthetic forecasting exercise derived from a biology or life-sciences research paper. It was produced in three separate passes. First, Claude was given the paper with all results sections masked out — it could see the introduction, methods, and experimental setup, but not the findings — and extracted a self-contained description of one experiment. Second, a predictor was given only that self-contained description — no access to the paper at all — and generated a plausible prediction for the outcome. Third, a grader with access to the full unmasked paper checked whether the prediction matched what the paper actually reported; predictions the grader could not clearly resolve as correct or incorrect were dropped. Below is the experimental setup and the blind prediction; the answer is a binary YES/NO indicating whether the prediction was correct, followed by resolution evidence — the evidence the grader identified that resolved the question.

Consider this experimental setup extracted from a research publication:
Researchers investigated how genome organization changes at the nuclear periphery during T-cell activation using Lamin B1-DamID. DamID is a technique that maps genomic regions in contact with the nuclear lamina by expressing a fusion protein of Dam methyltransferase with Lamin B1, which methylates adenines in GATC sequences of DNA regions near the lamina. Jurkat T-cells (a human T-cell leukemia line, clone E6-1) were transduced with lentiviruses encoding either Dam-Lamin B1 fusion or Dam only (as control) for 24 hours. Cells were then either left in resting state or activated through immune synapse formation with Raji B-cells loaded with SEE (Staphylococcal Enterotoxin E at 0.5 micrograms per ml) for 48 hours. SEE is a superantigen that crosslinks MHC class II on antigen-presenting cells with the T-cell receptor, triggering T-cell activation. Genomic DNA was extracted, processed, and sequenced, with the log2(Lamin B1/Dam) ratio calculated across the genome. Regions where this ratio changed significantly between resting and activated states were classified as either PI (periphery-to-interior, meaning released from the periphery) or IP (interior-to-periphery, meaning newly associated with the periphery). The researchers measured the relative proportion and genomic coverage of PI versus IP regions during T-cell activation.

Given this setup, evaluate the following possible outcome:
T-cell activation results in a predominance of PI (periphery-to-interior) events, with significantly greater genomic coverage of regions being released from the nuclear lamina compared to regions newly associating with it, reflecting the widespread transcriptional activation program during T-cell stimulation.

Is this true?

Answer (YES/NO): YES